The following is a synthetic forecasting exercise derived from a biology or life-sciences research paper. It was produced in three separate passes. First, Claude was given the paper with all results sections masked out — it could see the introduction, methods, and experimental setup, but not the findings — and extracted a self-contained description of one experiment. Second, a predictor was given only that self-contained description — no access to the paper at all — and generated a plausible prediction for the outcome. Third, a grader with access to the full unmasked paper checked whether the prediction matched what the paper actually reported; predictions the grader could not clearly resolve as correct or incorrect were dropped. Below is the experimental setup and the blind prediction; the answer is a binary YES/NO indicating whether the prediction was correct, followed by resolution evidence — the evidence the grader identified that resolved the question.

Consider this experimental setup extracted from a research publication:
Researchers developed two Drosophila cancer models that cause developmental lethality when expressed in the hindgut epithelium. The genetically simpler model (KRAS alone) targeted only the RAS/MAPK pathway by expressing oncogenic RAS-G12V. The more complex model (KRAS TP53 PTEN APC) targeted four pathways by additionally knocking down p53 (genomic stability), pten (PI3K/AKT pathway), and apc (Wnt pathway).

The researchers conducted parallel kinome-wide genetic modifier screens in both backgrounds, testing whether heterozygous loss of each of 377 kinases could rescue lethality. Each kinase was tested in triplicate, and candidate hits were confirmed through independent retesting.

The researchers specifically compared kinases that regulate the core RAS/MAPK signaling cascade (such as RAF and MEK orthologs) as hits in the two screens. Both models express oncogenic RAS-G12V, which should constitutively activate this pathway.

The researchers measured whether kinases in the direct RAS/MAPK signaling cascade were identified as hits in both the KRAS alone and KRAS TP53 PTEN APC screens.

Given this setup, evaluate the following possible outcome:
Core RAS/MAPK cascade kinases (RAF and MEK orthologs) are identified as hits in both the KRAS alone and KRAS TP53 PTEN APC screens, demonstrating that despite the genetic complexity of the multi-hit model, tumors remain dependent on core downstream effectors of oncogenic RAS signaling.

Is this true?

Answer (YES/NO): NO